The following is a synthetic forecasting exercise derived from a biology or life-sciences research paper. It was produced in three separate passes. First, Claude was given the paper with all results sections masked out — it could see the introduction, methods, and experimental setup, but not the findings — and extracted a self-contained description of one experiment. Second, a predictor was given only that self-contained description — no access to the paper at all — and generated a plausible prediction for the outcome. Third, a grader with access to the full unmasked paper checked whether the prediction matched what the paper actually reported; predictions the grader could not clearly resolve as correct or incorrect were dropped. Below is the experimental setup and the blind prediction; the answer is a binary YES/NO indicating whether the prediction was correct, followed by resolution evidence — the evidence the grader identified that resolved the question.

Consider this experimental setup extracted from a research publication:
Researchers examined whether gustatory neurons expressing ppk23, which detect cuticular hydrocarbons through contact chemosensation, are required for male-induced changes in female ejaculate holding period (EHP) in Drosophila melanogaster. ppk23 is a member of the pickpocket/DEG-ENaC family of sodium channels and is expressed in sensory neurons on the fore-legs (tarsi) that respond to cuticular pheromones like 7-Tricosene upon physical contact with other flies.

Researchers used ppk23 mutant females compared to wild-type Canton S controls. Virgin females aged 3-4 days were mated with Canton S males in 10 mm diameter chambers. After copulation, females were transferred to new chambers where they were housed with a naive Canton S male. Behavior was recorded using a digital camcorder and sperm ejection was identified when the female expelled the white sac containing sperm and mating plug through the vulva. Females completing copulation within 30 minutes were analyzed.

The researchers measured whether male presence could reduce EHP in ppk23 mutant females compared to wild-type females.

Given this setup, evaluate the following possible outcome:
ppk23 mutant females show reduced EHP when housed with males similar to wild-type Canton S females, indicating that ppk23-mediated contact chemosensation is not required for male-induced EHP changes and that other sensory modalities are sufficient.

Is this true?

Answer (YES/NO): YES